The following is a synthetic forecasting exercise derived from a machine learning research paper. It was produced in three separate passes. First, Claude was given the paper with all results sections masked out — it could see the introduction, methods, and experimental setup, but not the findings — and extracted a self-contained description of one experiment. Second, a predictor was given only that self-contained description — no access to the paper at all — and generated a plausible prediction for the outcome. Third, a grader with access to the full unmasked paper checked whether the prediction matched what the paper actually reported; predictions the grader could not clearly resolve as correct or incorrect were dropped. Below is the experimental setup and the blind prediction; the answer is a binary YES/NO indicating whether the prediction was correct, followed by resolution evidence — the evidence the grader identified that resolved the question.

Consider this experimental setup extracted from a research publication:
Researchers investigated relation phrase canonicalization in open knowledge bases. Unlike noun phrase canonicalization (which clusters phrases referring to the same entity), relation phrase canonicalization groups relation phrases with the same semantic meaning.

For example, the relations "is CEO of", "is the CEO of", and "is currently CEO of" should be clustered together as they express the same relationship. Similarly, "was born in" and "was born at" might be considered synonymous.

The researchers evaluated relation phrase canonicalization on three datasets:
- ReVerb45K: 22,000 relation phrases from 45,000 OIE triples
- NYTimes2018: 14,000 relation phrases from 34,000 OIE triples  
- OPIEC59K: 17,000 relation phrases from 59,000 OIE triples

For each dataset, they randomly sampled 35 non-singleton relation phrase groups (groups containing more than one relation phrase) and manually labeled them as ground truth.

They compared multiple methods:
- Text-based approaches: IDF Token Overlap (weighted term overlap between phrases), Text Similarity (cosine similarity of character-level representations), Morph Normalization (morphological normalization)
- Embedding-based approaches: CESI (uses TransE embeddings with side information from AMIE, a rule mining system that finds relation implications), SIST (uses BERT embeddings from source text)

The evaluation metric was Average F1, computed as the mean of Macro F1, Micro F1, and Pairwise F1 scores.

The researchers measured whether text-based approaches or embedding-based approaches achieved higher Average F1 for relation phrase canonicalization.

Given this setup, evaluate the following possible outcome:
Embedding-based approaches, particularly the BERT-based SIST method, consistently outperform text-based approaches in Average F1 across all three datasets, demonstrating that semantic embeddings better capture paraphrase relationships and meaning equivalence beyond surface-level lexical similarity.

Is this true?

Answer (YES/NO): NO